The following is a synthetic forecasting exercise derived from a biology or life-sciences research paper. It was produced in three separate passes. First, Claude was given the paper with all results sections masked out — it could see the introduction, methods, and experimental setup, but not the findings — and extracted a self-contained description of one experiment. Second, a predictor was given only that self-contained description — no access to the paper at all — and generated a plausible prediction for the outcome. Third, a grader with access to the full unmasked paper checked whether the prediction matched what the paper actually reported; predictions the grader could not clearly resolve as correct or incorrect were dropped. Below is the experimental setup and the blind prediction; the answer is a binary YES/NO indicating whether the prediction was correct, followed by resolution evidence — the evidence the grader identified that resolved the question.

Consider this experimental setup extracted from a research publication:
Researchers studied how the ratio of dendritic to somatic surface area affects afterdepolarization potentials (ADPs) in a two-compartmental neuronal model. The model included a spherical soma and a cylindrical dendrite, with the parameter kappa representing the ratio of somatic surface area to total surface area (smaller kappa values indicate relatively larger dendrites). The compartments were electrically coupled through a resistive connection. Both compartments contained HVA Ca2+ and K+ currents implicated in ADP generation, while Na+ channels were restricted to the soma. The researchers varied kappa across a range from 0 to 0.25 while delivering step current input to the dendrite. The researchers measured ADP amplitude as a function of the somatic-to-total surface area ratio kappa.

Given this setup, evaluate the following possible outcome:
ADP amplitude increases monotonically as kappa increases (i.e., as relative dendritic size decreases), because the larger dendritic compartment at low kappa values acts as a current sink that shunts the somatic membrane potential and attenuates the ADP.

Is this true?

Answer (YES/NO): NO